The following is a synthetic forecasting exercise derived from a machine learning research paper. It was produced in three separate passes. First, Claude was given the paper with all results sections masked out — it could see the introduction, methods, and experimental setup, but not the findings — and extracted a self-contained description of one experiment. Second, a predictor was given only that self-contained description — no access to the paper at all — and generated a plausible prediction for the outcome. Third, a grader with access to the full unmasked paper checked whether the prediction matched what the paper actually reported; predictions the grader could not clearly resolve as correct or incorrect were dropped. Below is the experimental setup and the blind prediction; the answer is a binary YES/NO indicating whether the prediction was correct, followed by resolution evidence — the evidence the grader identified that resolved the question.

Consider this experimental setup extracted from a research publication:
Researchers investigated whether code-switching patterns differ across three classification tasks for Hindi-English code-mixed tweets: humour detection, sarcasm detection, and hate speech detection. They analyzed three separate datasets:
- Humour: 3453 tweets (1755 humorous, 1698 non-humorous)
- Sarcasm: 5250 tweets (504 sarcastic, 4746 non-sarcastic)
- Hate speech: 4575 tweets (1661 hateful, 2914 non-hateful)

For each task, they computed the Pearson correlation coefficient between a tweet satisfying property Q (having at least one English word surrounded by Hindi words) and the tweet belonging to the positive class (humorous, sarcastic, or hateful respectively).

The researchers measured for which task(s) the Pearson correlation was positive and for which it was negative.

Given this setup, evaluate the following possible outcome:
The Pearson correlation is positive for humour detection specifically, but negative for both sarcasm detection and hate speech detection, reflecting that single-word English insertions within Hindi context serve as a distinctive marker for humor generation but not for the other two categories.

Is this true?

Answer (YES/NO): YES